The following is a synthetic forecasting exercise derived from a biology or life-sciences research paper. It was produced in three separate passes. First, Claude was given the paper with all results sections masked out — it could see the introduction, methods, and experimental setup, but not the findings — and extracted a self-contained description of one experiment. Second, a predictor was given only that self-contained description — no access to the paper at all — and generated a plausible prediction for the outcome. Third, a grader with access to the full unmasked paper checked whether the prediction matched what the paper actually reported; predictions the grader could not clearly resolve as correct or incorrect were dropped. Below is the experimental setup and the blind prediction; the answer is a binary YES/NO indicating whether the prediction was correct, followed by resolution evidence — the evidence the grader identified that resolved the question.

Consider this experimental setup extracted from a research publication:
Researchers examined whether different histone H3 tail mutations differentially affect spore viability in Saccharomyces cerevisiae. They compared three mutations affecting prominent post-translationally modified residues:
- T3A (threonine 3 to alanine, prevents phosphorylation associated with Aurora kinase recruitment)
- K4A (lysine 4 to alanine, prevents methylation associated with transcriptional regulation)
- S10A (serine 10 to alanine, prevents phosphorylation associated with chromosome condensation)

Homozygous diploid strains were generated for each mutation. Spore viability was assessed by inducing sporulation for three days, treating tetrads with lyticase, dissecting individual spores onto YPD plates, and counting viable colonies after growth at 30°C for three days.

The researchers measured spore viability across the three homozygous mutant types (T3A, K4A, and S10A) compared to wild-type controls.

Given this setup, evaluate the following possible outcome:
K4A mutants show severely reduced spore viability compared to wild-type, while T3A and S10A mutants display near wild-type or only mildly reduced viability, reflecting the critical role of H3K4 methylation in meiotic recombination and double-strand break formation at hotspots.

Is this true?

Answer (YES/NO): NO